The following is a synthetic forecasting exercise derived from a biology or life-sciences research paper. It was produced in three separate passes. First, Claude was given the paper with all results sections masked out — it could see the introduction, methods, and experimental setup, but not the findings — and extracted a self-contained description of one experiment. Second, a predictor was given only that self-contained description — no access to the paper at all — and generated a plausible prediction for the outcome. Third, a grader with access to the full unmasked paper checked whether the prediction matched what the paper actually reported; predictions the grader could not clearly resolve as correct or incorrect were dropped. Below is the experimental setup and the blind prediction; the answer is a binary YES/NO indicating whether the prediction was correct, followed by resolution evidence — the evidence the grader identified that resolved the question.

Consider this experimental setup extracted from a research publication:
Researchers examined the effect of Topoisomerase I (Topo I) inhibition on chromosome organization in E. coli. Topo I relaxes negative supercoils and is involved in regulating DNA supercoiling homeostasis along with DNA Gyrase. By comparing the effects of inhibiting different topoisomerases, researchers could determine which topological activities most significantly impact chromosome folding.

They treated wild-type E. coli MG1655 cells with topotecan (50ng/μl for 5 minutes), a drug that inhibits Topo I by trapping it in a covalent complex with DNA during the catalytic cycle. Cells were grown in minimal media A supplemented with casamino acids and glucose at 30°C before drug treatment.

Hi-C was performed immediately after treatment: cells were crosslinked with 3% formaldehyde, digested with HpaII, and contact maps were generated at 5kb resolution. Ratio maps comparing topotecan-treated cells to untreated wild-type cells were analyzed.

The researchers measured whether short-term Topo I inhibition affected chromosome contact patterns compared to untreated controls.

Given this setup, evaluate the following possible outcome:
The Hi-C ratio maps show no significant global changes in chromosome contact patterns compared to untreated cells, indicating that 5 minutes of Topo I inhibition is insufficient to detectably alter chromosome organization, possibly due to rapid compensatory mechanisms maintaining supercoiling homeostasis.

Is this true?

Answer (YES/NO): NO